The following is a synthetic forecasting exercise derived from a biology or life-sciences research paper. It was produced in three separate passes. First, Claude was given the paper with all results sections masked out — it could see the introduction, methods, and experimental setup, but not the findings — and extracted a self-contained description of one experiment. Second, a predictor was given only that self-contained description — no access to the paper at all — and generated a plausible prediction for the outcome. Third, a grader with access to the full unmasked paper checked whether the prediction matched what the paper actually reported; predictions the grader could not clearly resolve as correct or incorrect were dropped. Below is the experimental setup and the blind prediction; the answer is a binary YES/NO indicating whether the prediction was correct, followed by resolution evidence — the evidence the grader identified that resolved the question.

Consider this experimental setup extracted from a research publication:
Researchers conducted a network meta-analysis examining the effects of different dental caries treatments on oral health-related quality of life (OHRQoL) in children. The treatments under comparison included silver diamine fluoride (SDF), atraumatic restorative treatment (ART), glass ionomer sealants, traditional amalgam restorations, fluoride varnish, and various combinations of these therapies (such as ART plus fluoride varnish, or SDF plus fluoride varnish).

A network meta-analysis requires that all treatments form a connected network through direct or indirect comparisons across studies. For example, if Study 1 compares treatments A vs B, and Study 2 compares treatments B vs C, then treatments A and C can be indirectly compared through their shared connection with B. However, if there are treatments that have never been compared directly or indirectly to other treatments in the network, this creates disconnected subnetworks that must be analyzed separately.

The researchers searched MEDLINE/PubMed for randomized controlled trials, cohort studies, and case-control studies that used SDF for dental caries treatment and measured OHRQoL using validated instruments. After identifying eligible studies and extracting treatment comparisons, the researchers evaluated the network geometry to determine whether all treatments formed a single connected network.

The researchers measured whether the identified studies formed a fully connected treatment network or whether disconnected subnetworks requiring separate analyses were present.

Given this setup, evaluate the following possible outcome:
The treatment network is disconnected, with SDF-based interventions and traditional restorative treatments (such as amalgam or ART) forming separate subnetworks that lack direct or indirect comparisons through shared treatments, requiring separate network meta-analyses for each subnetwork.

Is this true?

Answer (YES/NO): NO